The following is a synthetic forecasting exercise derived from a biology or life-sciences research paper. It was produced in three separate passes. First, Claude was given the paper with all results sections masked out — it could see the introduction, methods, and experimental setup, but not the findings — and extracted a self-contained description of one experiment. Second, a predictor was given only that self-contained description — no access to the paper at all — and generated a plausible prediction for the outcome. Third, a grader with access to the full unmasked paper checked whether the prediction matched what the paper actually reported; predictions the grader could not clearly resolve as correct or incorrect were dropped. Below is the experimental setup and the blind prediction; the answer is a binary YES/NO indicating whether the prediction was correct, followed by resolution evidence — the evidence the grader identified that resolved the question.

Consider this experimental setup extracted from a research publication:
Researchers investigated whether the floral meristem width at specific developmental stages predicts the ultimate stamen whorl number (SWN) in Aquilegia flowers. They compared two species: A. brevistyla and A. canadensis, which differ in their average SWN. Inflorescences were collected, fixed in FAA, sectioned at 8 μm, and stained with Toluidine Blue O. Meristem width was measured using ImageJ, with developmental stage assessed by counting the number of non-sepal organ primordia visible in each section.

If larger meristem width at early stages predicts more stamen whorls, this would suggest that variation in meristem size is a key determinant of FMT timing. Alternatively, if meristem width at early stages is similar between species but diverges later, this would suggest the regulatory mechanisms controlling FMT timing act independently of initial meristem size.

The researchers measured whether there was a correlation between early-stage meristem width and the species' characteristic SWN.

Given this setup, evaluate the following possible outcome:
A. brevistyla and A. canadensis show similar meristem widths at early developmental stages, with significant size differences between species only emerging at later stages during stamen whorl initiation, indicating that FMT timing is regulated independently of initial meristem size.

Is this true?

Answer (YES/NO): NO